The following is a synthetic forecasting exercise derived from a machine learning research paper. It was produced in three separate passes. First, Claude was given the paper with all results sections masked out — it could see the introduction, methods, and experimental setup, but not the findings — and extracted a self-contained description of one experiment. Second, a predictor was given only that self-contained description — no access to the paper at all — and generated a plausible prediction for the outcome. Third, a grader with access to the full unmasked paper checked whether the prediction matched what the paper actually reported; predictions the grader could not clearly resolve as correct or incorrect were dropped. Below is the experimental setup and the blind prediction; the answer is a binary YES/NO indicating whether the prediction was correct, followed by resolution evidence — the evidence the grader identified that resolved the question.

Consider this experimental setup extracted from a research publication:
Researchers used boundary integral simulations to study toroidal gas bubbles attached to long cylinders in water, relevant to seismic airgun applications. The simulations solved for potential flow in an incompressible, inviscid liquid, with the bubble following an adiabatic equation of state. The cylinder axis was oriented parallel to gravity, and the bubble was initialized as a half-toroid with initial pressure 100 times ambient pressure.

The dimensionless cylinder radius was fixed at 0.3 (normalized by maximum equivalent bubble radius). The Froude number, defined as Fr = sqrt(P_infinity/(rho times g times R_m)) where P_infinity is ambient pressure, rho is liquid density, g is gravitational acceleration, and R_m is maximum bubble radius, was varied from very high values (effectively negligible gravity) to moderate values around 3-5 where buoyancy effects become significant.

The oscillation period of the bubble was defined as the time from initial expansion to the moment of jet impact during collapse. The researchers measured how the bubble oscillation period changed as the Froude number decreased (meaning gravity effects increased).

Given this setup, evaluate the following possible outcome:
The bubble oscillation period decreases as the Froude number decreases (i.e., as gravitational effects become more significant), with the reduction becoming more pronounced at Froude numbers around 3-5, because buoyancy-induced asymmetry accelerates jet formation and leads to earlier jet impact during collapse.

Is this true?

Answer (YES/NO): NO